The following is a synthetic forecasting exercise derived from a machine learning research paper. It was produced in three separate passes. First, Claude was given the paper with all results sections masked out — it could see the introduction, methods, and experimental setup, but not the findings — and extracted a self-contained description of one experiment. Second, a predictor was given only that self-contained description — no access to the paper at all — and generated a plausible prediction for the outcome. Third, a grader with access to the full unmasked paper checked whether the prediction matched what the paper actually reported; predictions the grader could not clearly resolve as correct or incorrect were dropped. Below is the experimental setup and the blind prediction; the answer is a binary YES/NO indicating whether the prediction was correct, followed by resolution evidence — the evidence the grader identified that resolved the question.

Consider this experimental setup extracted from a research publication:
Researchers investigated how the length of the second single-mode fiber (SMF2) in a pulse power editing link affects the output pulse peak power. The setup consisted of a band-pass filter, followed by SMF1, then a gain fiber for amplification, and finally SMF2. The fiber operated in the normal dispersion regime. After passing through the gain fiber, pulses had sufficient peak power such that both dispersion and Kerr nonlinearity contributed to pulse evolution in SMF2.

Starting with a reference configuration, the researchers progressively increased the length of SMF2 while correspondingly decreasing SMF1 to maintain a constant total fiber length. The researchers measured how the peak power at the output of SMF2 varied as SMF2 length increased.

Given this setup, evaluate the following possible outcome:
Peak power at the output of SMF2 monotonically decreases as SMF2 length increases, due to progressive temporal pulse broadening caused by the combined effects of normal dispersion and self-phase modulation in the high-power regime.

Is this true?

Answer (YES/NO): YES